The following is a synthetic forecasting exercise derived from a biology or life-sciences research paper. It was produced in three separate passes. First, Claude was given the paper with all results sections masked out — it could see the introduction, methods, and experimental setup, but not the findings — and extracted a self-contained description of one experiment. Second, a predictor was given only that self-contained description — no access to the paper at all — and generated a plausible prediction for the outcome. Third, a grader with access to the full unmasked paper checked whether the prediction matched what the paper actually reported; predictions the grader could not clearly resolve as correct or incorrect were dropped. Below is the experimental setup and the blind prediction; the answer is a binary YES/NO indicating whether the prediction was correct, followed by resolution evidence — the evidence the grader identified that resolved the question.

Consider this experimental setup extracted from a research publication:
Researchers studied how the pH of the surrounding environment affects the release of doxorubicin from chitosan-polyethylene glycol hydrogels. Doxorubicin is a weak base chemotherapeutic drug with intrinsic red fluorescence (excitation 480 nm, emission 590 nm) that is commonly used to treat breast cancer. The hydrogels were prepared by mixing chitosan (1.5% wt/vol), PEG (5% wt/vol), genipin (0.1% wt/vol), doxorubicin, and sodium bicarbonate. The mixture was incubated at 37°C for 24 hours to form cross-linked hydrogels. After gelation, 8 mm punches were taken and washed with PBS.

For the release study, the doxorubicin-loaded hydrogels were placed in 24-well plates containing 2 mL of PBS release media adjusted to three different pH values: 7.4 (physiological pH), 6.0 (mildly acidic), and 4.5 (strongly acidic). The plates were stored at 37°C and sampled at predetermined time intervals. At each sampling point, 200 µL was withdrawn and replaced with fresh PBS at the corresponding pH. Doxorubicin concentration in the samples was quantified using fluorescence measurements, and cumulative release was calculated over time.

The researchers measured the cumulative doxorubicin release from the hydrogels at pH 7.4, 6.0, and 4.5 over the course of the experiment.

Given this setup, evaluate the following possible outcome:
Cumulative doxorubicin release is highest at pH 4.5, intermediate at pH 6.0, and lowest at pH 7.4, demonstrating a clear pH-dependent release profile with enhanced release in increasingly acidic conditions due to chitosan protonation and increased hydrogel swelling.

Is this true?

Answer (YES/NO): NO